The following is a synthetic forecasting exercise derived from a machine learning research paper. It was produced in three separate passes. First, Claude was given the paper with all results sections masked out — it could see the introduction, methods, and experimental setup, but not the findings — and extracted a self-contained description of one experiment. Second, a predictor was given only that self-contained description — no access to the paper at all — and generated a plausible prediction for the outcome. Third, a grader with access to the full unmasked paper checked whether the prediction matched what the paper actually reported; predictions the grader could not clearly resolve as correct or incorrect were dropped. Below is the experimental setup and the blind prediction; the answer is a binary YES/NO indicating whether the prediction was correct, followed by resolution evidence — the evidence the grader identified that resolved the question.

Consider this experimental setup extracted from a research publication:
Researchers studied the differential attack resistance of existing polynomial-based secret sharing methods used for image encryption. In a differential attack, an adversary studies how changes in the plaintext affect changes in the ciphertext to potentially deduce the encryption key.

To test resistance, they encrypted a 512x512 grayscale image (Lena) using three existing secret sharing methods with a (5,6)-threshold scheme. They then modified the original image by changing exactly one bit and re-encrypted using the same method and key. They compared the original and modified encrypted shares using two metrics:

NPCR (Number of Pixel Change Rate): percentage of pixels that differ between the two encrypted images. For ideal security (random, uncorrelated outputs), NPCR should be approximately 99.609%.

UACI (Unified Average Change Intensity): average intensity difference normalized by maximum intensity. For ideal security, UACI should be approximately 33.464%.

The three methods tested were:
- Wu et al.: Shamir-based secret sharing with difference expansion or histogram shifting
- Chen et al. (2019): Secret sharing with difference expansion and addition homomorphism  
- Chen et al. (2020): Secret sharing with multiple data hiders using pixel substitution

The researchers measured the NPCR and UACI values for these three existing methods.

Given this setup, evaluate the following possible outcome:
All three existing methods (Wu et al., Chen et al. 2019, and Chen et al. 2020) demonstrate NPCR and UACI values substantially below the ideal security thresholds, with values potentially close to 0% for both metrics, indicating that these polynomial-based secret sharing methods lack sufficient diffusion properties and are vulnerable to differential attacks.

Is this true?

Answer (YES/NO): YES